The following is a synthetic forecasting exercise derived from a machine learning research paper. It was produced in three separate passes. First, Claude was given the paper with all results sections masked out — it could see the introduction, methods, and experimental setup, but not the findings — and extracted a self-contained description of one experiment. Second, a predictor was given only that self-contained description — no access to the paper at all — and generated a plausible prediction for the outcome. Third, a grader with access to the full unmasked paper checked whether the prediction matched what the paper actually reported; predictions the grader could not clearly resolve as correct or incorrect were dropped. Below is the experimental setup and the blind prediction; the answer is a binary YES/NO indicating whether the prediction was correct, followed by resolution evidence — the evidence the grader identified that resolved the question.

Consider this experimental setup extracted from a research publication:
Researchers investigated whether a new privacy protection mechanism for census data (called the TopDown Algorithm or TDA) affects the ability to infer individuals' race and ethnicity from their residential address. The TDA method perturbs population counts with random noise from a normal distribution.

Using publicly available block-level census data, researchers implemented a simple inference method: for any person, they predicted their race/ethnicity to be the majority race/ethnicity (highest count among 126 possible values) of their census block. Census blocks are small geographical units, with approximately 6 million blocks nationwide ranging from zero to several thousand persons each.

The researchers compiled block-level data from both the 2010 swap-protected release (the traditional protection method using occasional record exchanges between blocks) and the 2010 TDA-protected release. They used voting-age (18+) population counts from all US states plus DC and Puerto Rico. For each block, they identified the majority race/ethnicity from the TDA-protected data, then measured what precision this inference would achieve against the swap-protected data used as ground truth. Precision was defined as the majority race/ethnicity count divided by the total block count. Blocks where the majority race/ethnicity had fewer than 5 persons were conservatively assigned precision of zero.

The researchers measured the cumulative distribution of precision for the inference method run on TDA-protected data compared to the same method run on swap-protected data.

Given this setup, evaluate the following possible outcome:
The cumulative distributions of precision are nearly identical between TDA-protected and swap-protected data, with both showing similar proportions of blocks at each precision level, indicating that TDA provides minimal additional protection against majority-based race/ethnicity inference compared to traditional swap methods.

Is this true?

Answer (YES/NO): YES